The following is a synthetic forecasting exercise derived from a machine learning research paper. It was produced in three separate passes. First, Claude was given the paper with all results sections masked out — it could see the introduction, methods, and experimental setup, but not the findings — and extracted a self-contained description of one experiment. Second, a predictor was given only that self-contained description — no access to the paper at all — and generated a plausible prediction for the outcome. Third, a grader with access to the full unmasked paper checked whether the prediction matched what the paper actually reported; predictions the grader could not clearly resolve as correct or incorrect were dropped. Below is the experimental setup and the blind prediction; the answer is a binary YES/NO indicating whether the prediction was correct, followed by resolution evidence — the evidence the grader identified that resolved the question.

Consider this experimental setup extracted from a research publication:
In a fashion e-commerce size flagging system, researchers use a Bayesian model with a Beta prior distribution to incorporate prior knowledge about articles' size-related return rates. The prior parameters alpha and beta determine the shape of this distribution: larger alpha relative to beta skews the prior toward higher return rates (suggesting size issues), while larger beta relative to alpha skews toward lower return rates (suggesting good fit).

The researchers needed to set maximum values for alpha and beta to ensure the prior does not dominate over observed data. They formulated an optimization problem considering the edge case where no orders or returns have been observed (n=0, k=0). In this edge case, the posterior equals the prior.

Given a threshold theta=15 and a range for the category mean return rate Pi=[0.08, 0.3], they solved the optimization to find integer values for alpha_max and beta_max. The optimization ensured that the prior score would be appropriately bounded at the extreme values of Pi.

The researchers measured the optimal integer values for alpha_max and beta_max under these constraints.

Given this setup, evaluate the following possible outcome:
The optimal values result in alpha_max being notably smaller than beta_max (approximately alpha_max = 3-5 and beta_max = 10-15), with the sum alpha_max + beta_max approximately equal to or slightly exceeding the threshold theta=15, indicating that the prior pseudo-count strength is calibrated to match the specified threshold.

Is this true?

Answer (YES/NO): NO